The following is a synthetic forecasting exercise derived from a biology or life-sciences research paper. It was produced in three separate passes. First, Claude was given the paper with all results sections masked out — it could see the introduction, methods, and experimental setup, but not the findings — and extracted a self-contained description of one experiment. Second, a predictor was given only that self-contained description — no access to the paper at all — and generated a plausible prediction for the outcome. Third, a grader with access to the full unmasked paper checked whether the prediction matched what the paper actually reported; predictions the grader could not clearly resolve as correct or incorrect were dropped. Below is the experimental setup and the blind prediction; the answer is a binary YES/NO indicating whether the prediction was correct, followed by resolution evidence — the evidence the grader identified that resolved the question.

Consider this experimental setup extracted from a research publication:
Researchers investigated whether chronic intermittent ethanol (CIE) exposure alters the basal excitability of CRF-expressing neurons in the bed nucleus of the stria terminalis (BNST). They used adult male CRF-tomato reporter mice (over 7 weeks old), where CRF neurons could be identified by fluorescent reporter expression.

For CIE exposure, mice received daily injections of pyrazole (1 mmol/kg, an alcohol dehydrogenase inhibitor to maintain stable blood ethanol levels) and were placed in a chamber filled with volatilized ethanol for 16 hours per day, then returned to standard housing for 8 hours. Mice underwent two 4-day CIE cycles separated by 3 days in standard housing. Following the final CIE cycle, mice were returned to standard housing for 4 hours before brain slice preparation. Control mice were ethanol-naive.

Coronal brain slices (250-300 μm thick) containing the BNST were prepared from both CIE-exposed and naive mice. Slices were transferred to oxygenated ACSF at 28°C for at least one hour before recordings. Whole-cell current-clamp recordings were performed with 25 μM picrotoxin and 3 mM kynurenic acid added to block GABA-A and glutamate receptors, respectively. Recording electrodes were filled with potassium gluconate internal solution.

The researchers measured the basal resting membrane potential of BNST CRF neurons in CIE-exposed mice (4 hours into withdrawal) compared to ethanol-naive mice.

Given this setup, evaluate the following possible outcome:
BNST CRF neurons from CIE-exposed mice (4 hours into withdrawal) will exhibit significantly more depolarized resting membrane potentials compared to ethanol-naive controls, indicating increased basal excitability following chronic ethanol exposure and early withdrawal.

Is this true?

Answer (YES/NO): YES